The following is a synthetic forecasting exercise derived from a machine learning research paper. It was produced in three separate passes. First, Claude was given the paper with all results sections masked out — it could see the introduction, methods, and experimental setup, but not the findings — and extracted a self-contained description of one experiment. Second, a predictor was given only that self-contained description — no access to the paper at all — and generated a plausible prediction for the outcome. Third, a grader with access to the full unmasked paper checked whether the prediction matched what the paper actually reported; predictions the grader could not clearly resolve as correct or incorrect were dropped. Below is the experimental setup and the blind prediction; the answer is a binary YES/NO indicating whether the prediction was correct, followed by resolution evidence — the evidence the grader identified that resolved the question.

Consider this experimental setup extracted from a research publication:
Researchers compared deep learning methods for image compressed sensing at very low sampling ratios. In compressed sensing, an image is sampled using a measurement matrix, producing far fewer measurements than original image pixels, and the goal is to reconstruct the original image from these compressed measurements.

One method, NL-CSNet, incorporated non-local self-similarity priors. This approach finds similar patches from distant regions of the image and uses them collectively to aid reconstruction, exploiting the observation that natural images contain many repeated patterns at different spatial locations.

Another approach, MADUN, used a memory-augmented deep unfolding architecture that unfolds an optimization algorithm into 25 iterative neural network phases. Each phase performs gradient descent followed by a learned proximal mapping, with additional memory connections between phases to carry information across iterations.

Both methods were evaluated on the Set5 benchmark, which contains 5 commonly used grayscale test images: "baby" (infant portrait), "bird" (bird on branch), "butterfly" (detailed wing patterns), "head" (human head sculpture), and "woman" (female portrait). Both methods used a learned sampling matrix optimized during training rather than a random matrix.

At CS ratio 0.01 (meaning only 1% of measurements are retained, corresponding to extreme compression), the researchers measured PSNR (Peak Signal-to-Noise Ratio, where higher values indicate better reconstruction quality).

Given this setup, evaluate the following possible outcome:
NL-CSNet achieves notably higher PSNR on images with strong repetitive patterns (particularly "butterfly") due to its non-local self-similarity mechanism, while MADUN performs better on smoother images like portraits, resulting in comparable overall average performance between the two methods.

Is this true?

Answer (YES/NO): NO